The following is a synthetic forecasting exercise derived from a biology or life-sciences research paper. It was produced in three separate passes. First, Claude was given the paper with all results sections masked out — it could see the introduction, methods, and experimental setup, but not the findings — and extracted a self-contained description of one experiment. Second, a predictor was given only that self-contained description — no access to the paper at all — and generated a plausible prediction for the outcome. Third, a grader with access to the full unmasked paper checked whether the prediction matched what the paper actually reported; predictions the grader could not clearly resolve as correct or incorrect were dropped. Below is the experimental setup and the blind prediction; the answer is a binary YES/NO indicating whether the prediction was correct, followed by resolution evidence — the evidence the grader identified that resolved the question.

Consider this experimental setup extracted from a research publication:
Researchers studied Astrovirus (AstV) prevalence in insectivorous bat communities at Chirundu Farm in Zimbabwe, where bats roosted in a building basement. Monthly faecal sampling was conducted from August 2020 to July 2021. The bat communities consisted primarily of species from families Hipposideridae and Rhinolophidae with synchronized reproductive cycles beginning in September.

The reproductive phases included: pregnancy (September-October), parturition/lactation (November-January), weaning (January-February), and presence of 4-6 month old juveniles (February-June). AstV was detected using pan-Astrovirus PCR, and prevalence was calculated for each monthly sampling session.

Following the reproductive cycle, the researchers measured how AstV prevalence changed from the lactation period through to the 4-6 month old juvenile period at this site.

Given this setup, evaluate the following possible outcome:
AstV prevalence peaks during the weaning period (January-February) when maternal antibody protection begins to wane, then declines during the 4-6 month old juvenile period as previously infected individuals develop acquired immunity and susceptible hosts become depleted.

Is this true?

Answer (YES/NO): NO